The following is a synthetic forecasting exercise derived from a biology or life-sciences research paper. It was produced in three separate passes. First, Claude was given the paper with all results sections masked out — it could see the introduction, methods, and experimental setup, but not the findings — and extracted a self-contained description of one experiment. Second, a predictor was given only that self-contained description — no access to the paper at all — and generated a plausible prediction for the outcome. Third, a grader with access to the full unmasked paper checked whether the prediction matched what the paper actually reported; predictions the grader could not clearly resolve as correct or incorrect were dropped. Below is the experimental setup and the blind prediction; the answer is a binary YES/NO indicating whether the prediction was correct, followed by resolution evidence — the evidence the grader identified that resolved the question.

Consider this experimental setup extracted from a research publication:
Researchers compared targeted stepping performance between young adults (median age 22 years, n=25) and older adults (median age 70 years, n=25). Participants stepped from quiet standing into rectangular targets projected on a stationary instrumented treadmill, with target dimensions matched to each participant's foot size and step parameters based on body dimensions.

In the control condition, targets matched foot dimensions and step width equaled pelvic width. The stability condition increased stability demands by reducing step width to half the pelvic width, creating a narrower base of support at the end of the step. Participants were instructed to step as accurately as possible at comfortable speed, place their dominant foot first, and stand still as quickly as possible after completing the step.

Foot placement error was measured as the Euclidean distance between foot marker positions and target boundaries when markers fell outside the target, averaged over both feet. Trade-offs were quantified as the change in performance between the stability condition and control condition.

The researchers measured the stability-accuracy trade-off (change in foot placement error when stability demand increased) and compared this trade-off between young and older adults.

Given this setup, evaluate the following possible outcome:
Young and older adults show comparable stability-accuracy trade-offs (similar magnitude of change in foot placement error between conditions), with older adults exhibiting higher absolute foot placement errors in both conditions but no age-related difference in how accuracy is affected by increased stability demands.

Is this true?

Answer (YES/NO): YES